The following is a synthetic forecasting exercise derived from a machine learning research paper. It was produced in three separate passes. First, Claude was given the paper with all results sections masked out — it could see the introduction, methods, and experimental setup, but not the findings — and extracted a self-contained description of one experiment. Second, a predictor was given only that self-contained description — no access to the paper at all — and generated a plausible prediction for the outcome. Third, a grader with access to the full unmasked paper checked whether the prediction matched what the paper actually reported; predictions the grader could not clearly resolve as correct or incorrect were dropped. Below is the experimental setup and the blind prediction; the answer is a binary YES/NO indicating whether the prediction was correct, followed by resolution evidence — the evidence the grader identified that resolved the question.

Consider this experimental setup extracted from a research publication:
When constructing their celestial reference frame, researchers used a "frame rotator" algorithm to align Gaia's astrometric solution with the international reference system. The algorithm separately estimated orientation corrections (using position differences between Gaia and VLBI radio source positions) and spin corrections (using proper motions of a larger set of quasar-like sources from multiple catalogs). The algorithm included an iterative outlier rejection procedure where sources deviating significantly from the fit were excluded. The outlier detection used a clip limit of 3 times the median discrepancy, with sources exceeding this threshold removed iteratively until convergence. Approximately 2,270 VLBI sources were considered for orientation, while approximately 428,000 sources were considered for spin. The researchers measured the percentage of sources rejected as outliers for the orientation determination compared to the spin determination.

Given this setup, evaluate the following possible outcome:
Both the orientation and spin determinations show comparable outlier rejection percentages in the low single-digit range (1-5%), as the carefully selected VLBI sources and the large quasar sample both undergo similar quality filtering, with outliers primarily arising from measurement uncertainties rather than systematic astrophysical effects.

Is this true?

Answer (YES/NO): NO